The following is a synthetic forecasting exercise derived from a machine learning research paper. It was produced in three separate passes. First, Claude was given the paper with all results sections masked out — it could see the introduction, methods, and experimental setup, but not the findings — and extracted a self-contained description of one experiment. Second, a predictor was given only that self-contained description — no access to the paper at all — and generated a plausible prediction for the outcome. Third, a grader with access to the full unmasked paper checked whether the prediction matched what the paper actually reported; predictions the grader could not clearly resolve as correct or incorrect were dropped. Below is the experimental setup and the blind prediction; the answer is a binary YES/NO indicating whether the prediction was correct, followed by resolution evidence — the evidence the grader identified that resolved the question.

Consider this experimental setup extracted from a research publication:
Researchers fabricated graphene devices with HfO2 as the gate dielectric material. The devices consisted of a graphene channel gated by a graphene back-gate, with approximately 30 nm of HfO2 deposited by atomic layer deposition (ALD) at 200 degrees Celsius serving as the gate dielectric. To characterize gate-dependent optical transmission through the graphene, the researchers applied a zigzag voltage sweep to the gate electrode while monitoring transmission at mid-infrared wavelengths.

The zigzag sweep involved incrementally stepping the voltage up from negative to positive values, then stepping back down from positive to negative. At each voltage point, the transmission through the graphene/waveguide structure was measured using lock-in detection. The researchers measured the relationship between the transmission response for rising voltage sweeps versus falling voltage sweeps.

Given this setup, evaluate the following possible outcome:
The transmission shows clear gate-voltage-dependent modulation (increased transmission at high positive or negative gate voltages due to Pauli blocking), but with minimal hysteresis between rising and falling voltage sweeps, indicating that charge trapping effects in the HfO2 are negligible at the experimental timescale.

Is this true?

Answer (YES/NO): NO